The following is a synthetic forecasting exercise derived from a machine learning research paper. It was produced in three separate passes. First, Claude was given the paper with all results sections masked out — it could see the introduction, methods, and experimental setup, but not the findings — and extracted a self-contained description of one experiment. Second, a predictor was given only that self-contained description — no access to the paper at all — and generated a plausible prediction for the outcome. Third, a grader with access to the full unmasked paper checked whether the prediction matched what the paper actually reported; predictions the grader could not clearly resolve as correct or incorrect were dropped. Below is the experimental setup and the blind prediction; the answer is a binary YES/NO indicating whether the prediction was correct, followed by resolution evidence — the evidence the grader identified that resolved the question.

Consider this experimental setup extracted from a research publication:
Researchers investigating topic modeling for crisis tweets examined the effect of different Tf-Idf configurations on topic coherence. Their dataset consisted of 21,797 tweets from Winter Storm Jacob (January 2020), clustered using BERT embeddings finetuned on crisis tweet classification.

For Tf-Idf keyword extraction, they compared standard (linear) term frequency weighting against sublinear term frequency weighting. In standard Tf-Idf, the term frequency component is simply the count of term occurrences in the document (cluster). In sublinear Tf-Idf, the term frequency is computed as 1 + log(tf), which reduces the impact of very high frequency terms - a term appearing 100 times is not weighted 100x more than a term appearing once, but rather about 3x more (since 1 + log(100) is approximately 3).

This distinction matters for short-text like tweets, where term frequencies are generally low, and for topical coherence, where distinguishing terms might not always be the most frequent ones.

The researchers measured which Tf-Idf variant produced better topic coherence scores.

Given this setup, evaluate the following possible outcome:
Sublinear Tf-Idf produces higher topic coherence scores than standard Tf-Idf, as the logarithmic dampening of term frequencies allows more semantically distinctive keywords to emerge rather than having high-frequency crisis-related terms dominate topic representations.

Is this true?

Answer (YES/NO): YES